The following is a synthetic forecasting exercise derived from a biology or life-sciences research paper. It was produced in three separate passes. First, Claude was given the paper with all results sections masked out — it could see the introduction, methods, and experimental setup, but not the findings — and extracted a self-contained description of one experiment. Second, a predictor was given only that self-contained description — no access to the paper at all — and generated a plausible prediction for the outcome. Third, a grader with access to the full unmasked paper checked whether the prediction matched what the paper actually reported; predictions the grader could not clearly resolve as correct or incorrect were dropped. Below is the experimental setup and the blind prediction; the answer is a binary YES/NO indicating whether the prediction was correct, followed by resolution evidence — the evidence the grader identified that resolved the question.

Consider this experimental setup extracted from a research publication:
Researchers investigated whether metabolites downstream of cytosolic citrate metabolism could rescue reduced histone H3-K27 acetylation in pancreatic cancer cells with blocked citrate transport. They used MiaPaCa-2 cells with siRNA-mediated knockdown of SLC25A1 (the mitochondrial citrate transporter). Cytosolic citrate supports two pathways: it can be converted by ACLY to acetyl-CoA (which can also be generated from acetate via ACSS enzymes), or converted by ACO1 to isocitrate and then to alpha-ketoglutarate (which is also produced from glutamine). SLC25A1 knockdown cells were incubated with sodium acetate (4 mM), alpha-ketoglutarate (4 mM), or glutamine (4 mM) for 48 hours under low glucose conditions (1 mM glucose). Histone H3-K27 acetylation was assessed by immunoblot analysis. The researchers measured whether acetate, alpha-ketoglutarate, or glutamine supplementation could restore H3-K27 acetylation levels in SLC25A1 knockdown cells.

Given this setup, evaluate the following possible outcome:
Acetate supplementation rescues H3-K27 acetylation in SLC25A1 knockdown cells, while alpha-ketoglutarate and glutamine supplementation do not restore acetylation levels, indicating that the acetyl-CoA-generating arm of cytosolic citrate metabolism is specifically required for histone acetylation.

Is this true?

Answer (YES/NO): NO